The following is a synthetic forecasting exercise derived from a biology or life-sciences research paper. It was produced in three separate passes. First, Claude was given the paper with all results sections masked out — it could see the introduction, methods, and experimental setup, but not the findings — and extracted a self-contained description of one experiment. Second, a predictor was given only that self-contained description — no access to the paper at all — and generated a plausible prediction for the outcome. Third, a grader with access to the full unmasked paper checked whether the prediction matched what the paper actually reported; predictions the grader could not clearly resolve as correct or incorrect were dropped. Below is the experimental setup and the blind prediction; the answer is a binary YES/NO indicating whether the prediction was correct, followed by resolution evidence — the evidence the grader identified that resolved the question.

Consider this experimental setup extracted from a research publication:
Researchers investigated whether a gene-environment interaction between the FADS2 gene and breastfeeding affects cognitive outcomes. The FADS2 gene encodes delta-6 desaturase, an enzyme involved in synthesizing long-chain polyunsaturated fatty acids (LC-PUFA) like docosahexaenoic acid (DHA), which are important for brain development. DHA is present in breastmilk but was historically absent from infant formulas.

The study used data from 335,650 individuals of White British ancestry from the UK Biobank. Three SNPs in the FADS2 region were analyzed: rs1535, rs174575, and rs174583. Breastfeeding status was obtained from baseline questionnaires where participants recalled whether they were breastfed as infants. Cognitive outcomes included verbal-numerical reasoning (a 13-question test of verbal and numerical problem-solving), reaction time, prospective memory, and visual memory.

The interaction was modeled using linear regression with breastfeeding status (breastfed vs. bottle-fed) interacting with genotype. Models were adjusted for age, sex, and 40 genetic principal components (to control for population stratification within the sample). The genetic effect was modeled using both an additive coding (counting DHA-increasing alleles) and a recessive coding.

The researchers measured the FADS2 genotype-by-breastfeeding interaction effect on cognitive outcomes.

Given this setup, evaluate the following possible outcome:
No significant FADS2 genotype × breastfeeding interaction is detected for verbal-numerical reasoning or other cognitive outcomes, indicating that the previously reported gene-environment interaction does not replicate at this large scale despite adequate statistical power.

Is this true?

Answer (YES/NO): YES